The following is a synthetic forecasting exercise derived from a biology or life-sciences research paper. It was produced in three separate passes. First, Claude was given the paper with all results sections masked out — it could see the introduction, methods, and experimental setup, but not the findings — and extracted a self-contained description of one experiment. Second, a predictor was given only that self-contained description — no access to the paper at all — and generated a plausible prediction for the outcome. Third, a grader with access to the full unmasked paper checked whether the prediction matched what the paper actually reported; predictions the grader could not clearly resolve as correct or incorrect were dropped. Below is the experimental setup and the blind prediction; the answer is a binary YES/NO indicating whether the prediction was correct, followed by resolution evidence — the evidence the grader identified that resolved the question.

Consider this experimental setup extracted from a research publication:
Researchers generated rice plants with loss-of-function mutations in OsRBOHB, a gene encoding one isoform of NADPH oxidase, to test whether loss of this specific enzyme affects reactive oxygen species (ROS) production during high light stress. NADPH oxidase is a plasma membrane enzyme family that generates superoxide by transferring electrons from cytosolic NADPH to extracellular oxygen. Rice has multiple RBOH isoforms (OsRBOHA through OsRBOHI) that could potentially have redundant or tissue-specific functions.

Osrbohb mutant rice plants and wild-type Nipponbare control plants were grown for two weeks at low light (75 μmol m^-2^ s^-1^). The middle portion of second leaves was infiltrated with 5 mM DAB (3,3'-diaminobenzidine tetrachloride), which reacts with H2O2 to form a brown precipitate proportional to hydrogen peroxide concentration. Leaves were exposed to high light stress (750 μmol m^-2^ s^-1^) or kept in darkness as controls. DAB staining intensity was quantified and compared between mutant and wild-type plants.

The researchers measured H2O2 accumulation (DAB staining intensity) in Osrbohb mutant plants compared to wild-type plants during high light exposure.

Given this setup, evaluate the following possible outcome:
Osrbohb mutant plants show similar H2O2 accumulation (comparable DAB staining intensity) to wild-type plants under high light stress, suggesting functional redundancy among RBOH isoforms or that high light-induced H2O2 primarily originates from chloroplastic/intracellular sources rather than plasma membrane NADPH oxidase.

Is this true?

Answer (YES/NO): YES